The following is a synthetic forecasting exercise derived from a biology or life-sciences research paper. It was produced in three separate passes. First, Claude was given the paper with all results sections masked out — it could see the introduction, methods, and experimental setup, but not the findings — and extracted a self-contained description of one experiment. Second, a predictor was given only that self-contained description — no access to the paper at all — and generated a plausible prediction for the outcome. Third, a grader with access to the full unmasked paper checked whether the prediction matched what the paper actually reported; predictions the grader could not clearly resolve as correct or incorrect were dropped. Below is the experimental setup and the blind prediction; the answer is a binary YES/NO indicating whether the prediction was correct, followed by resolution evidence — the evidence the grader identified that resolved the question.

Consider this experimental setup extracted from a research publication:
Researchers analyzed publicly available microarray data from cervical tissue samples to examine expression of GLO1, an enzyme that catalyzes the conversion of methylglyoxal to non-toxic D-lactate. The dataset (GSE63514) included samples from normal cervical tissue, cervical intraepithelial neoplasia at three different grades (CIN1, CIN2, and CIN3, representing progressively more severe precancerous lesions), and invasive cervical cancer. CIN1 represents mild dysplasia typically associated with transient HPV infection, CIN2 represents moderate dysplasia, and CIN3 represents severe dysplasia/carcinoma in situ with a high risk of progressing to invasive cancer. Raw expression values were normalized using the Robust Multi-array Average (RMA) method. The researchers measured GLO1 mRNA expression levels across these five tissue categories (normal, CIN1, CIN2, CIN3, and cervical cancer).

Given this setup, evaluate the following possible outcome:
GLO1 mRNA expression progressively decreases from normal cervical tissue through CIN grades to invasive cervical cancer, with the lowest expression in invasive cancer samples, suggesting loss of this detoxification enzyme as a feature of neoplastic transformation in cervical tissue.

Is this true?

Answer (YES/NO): NO